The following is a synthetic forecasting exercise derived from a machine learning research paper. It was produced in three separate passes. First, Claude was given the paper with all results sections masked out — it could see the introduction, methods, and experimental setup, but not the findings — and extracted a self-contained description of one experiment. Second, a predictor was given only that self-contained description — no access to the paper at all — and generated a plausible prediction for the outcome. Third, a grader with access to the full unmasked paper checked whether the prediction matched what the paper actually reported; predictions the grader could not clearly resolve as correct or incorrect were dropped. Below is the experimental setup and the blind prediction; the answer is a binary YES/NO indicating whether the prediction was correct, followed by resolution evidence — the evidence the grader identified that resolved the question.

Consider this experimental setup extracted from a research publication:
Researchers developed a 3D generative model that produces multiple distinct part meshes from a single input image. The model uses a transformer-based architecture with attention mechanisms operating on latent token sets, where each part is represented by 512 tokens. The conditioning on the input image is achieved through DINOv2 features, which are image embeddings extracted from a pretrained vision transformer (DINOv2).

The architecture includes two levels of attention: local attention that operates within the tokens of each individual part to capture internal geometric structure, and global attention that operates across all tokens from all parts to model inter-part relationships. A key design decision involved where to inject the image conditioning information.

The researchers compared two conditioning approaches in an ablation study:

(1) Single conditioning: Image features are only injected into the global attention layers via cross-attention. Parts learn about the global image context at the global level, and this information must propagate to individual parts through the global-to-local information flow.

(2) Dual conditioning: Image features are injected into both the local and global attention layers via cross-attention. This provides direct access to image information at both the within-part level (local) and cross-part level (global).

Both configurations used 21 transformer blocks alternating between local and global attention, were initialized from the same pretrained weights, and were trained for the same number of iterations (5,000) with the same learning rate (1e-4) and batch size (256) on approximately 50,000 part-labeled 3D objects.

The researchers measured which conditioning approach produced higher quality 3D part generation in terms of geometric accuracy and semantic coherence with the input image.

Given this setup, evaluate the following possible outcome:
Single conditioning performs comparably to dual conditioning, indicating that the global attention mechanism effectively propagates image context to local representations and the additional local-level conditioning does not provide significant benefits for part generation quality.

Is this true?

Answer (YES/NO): NO